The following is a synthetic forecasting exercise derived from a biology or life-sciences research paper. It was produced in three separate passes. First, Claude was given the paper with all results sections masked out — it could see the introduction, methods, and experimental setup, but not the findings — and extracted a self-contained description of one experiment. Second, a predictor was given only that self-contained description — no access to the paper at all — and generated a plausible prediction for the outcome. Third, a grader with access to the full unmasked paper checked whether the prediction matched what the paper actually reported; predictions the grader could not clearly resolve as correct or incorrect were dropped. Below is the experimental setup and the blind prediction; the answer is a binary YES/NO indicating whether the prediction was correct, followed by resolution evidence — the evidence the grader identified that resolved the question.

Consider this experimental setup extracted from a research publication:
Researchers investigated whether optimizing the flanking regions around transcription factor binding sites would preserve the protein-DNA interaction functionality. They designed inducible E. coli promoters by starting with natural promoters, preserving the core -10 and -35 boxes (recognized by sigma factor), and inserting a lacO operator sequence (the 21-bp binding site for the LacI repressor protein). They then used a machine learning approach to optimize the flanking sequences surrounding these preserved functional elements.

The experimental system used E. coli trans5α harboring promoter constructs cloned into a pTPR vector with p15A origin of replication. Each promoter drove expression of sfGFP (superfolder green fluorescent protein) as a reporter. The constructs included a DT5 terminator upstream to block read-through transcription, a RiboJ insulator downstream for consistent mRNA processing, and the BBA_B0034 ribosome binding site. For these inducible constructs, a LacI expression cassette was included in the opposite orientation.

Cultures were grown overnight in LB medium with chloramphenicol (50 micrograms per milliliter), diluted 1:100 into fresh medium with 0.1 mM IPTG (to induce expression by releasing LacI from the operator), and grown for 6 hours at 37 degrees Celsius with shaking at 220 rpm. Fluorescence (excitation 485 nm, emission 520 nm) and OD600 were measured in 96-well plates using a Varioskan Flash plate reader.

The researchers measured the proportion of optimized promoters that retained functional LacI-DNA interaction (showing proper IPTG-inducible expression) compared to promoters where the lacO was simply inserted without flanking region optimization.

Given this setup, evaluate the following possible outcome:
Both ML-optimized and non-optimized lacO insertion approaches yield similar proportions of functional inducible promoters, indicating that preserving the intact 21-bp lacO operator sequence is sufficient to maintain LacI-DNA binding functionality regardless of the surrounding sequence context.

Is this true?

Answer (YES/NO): NO